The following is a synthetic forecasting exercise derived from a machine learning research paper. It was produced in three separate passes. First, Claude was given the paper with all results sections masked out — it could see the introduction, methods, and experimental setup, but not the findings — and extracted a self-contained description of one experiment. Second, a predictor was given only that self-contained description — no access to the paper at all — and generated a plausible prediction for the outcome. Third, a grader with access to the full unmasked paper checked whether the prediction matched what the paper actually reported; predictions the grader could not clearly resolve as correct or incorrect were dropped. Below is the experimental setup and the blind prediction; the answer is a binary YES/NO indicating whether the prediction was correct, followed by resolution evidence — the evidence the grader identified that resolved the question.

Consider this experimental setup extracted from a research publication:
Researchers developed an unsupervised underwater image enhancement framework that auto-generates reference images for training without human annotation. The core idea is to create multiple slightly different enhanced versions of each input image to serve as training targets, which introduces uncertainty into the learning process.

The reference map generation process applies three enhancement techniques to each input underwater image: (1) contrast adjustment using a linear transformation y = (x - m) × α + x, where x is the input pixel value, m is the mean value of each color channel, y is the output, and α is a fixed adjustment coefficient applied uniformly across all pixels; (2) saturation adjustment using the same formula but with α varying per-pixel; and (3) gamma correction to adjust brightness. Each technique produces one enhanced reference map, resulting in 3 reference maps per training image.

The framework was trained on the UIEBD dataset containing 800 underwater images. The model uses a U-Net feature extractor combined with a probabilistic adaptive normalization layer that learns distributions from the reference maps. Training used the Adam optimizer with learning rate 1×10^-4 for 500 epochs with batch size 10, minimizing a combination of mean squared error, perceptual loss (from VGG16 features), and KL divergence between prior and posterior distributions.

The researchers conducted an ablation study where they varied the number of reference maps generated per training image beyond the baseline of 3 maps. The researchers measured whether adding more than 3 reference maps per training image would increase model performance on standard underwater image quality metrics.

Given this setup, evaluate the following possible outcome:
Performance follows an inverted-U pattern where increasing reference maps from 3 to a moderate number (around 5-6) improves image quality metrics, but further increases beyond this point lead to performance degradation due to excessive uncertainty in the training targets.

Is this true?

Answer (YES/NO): NO